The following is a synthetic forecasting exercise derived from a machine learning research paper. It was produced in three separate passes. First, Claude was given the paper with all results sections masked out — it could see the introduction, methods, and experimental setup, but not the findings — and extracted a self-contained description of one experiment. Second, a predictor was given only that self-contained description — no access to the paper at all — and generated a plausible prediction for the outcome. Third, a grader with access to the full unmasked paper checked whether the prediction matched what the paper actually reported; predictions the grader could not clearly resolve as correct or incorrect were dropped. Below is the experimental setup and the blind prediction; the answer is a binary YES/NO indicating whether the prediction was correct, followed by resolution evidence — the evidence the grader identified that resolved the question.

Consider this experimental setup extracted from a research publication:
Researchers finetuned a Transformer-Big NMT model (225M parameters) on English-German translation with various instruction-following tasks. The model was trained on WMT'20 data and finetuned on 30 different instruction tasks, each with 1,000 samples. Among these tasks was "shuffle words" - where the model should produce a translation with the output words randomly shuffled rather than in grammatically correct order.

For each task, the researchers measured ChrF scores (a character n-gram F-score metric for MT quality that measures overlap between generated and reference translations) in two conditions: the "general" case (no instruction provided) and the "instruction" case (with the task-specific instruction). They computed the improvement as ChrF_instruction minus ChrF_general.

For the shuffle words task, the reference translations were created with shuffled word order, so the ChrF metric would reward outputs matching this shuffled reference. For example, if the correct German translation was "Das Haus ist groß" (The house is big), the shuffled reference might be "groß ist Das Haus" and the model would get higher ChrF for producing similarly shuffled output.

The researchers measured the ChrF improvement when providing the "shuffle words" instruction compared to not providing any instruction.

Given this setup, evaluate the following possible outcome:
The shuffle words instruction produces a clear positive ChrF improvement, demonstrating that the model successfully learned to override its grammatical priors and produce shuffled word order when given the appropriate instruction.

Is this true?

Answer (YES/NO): NO